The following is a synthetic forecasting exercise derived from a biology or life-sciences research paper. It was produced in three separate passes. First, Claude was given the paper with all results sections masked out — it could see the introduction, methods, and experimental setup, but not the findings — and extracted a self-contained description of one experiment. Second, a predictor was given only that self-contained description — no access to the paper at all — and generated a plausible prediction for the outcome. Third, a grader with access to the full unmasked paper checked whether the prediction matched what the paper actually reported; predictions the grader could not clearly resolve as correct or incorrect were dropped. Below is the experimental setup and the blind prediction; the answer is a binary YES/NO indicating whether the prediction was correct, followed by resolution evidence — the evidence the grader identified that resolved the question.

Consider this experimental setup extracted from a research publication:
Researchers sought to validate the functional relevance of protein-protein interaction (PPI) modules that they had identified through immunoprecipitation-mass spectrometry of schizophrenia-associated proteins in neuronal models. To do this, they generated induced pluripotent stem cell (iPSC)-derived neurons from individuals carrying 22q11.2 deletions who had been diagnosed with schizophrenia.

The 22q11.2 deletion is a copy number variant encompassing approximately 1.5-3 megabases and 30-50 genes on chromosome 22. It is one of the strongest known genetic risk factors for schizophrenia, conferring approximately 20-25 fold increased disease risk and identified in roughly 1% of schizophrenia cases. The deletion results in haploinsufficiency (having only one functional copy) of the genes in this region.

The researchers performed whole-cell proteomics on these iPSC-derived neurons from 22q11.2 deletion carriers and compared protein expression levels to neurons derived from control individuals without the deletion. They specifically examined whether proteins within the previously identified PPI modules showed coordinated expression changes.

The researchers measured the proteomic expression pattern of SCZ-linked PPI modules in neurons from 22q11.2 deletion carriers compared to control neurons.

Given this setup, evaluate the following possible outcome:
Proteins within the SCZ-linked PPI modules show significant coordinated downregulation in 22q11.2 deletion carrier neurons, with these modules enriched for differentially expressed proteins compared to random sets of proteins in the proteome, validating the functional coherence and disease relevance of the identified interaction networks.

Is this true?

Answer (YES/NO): YES